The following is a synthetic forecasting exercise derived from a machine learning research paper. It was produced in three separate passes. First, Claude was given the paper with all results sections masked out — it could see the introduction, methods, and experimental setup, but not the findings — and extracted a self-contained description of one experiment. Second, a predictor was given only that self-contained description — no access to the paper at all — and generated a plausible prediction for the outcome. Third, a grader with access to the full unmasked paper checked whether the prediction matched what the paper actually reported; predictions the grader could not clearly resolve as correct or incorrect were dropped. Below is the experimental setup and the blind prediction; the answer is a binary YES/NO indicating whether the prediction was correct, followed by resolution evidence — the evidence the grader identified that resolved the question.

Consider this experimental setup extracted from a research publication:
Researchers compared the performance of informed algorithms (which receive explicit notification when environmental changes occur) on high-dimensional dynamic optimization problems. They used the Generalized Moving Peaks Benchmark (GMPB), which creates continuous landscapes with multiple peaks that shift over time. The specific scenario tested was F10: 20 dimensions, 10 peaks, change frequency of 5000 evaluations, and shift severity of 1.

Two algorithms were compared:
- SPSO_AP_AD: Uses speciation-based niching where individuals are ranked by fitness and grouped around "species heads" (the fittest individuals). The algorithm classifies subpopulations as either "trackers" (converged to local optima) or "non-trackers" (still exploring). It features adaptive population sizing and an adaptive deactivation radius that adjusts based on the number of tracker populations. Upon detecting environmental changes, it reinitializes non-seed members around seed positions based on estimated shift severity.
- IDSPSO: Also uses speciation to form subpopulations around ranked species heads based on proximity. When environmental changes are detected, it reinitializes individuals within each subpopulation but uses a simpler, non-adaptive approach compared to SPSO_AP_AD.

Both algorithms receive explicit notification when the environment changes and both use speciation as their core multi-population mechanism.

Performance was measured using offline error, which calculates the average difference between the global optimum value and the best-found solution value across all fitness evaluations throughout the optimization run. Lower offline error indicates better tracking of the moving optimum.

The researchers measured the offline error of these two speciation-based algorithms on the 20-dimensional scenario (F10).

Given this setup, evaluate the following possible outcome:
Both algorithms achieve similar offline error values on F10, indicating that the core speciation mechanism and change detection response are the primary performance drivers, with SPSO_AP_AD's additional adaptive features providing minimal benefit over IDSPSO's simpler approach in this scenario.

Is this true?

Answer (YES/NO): NO